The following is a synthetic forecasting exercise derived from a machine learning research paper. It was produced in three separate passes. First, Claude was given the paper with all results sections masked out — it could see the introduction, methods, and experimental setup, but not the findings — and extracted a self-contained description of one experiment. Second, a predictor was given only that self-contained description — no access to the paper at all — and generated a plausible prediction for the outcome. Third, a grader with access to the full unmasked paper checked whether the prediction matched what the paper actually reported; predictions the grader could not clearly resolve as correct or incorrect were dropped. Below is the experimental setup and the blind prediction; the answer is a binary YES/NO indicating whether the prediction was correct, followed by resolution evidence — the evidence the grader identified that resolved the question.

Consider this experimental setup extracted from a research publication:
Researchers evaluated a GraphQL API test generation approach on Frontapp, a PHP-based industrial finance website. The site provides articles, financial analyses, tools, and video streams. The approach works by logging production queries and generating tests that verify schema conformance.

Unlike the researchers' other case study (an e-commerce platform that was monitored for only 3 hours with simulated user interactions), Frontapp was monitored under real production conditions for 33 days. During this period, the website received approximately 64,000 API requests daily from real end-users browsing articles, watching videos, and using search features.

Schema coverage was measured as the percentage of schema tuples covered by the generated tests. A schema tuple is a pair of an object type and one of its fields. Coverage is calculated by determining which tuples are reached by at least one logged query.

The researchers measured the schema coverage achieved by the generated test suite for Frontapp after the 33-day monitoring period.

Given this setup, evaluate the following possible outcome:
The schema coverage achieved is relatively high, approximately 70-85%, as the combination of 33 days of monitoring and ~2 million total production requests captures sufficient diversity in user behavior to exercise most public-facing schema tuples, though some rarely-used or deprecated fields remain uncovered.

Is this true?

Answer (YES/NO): NO